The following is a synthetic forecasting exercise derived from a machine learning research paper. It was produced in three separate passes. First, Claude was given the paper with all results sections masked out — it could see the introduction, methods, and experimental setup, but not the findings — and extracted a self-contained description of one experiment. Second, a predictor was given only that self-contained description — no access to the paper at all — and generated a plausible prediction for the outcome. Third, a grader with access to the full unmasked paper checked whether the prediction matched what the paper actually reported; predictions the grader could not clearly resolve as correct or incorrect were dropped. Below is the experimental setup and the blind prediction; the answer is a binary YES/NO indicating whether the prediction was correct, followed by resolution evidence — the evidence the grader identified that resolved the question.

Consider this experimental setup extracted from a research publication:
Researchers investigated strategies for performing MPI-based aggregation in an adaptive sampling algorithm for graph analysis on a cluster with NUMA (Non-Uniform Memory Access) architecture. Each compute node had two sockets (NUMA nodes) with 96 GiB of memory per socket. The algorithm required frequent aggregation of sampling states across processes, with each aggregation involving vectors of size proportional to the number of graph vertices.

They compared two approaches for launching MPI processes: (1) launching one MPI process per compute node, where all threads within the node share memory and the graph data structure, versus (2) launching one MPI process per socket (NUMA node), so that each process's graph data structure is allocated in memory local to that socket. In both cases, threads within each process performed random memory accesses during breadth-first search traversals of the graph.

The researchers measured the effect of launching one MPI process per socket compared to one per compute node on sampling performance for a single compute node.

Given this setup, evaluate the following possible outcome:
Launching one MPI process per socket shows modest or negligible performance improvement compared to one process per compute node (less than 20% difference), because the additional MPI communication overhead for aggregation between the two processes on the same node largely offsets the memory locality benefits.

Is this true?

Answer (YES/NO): NO